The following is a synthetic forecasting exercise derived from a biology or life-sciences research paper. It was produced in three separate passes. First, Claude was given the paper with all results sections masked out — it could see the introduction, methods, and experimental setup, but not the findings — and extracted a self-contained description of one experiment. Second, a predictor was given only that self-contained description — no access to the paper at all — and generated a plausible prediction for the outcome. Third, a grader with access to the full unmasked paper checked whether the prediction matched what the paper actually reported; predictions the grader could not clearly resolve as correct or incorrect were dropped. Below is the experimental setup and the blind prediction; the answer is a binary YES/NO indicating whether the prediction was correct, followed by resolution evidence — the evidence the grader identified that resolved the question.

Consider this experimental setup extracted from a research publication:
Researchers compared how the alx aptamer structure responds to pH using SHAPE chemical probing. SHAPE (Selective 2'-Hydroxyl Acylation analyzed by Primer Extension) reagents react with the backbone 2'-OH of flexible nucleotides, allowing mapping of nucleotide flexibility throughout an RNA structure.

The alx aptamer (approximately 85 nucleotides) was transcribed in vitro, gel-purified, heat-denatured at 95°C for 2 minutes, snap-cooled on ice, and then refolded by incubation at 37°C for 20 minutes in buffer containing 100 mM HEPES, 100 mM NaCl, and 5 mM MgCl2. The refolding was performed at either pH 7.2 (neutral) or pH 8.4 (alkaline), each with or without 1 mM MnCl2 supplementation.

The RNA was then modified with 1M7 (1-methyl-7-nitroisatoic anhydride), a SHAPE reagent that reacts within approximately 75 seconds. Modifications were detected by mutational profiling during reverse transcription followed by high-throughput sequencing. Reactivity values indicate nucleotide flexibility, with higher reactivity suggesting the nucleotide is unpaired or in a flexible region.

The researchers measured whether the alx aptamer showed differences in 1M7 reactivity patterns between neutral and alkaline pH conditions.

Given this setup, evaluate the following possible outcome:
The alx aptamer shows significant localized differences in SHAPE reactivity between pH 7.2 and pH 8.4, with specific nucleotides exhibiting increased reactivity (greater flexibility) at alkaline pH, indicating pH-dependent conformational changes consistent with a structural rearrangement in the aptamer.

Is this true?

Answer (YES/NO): NO